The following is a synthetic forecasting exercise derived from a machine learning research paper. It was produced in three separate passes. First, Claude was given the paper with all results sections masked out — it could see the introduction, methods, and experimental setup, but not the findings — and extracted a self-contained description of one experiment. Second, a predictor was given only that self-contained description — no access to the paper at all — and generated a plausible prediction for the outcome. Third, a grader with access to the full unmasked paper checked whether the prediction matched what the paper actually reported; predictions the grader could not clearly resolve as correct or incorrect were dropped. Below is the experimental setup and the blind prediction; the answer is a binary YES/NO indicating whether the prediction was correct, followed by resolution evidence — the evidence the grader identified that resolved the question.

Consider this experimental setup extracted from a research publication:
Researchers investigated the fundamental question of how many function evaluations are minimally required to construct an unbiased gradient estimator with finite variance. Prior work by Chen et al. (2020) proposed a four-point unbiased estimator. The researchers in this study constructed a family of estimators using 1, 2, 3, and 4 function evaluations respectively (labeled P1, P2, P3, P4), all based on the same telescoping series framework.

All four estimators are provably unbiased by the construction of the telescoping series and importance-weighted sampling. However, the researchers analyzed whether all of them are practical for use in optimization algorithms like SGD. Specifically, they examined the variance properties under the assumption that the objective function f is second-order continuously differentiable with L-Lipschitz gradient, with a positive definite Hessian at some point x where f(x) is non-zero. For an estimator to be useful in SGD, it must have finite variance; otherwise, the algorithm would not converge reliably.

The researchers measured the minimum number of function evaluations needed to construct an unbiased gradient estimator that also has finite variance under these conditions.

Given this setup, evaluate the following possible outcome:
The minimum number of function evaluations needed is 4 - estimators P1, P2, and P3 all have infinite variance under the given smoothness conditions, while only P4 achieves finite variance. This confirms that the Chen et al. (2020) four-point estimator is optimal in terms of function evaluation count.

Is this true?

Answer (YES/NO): NO